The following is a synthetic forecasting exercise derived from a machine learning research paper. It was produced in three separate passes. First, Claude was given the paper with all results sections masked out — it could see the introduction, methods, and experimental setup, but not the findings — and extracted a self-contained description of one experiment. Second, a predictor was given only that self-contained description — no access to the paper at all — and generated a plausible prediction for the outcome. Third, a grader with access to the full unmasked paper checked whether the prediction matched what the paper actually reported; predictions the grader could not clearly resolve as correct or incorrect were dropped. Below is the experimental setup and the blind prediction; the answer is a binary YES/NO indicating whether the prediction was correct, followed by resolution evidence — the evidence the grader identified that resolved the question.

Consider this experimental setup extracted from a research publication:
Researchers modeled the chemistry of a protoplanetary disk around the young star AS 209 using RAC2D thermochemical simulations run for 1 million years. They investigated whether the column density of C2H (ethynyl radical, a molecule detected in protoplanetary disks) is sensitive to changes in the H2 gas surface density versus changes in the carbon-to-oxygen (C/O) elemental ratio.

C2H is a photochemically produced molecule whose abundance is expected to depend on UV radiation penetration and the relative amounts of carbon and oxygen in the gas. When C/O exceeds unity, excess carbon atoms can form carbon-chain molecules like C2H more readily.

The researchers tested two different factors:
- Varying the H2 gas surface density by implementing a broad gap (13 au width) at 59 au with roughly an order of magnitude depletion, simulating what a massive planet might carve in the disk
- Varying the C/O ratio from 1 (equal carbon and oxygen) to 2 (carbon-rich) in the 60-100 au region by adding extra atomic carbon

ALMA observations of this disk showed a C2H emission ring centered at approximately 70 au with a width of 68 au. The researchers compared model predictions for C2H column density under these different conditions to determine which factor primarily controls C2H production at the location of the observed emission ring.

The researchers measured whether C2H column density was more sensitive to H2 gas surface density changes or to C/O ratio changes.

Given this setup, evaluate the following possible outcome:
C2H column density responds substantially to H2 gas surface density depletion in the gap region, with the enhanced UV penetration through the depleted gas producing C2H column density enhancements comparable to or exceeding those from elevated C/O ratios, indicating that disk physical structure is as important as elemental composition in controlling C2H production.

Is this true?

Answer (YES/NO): NO